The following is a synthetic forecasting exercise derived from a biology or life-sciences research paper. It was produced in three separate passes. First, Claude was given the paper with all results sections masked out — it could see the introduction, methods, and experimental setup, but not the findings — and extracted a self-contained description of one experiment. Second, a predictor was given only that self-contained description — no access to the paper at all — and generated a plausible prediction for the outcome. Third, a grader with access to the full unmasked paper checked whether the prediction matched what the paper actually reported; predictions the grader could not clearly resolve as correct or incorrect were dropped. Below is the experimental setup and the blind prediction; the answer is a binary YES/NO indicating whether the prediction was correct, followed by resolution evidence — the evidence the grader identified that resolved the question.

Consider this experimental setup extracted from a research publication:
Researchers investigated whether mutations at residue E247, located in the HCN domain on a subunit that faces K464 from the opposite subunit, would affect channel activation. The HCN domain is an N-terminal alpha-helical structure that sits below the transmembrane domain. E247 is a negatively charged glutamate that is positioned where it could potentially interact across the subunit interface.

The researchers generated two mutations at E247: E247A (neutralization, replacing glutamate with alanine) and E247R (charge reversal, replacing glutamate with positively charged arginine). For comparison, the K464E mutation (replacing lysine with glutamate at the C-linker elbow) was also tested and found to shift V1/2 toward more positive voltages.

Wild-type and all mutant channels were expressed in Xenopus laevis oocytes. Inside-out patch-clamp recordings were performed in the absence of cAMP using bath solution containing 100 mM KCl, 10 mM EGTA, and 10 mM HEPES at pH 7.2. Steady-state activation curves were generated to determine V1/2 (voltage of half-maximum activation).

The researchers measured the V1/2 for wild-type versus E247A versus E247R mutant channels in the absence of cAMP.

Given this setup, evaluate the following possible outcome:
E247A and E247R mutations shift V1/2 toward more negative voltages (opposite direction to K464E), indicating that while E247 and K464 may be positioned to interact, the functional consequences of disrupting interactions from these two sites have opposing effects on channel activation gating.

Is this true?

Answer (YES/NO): YES